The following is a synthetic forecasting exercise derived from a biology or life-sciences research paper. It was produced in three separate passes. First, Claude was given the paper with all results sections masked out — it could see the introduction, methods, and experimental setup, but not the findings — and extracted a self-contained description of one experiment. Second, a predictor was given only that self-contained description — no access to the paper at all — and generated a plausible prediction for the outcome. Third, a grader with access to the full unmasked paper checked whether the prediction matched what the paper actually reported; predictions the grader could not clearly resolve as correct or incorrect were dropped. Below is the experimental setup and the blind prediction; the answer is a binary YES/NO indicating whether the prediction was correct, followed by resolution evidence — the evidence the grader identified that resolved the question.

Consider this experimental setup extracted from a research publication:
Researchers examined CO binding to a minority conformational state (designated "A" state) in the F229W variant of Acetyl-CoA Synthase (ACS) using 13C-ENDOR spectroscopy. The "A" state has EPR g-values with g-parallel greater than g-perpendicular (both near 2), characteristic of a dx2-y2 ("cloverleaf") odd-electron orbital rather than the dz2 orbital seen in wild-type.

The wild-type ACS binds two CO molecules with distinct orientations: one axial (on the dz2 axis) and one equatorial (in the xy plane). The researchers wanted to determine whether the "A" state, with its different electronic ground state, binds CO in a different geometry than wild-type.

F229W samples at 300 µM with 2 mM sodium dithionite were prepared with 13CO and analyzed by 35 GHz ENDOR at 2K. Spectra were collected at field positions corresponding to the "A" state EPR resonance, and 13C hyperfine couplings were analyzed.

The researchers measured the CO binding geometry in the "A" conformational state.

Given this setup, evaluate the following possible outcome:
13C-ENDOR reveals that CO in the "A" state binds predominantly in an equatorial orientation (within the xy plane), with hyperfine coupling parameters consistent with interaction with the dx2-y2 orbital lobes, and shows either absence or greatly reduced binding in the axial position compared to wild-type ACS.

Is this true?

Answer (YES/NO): NO